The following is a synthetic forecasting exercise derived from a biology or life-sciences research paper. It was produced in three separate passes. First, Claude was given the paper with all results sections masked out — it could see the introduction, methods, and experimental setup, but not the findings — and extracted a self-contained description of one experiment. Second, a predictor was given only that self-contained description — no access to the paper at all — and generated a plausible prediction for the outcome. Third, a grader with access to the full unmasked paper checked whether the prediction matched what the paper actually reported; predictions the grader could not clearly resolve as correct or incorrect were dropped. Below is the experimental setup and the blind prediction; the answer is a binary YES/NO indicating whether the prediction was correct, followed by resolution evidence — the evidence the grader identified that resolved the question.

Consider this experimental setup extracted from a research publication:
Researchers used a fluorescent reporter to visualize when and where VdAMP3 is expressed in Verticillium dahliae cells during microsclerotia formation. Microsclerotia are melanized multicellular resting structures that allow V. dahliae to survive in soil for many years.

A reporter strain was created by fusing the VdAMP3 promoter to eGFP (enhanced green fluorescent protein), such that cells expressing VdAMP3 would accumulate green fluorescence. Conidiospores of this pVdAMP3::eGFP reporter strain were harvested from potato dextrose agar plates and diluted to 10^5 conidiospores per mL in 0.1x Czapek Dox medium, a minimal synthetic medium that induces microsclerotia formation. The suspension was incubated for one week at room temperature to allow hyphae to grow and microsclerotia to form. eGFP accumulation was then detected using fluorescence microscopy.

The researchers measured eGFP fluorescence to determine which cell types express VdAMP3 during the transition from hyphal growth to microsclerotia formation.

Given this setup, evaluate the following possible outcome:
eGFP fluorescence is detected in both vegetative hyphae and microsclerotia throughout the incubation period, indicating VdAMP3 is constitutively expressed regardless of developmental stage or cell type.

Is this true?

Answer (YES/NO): NO